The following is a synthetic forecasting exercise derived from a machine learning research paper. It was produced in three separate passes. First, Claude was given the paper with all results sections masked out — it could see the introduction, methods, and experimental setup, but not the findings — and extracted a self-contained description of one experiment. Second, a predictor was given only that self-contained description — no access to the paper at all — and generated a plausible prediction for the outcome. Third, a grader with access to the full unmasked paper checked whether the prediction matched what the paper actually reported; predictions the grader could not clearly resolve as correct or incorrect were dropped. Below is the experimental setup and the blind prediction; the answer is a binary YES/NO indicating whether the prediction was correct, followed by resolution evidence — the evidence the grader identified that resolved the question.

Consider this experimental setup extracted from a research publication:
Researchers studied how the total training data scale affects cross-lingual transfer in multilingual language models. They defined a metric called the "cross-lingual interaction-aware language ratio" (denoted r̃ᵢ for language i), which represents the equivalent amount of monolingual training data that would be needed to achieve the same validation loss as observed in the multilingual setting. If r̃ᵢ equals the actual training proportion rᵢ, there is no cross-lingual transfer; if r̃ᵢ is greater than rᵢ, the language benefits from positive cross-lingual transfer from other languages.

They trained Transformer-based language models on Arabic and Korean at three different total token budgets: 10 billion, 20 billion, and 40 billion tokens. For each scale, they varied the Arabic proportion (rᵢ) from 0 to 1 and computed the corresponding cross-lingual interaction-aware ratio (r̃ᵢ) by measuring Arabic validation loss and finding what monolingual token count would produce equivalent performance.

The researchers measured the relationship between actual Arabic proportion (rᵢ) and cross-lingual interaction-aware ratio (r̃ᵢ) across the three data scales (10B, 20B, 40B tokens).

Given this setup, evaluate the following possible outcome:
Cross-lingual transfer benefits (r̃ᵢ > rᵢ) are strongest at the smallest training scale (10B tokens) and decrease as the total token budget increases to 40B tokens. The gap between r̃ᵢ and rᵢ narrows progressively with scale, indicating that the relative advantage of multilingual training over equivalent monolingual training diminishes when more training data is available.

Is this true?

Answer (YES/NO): YES